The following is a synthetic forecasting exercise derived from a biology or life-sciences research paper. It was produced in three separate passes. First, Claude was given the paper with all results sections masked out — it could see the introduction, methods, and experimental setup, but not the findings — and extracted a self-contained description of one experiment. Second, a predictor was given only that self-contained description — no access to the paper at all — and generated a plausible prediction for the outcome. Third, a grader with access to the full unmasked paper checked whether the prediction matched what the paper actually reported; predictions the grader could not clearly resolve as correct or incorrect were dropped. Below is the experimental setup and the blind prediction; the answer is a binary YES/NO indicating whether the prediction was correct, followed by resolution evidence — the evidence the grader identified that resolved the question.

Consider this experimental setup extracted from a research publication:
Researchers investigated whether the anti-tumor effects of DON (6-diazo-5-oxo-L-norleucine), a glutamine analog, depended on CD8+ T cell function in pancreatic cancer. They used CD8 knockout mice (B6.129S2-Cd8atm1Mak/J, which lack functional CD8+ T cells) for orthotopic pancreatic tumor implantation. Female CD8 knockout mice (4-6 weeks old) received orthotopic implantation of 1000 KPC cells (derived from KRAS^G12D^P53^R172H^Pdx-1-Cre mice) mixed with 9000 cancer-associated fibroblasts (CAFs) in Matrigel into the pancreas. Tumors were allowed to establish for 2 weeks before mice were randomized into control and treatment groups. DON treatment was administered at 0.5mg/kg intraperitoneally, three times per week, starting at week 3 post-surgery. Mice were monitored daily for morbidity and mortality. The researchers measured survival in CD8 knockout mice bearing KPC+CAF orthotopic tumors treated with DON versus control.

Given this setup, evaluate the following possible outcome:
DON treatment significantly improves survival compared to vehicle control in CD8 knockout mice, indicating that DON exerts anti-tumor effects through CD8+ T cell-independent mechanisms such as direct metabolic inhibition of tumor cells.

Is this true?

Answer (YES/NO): NO